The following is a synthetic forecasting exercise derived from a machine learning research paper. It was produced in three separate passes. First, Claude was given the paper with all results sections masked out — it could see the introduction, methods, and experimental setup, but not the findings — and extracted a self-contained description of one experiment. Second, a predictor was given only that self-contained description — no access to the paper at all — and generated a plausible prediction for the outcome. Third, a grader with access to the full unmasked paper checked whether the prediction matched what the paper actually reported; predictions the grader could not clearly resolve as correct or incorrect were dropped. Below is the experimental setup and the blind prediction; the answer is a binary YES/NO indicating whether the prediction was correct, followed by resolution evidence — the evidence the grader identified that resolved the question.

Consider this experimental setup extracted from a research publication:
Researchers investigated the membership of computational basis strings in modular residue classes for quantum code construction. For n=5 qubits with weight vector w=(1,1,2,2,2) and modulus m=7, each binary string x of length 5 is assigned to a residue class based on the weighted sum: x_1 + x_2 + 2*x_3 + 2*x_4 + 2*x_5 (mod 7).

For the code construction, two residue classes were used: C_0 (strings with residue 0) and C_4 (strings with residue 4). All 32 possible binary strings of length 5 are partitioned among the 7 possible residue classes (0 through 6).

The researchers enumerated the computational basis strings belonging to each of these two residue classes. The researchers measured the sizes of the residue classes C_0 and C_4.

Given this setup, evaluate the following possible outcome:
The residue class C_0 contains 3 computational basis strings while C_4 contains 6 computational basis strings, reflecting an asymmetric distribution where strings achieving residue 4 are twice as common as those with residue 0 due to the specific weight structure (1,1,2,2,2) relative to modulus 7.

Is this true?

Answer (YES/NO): YES